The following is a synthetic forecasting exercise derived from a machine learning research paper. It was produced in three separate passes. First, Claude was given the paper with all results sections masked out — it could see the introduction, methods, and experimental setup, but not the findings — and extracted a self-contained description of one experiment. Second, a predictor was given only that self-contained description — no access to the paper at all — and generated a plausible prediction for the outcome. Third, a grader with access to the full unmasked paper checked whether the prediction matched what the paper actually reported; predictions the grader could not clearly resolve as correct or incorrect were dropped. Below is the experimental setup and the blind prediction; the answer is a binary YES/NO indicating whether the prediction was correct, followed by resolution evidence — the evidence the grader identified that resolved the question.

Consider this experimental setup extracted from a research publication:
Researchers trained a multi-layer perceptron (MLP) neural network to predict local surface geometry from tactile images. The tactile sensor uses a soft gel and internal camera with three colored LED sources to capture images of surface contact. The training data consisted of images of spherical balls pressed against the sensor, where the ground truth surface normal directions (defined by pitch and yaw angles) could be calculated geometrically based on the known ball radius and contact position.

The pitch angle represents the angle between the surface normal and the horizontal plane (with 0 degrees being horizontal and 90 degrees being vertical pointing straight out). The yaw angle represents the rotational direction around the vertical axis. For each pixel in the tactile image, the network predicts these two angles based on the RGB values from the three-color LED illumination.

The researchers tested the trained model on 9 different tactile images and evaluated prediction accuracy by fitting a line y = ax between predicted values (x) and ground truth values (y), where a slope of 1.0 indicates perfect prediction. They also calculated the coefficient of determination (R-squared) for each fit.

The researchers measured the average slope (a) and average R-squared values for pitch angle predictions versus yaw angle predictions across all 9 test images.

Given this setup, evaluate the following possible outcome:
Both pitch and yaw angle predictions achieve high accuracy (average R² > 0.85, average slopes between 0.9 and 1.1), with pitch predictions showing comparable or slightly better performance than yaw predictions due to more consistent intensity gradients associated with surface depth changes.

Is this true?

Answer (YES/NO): NO